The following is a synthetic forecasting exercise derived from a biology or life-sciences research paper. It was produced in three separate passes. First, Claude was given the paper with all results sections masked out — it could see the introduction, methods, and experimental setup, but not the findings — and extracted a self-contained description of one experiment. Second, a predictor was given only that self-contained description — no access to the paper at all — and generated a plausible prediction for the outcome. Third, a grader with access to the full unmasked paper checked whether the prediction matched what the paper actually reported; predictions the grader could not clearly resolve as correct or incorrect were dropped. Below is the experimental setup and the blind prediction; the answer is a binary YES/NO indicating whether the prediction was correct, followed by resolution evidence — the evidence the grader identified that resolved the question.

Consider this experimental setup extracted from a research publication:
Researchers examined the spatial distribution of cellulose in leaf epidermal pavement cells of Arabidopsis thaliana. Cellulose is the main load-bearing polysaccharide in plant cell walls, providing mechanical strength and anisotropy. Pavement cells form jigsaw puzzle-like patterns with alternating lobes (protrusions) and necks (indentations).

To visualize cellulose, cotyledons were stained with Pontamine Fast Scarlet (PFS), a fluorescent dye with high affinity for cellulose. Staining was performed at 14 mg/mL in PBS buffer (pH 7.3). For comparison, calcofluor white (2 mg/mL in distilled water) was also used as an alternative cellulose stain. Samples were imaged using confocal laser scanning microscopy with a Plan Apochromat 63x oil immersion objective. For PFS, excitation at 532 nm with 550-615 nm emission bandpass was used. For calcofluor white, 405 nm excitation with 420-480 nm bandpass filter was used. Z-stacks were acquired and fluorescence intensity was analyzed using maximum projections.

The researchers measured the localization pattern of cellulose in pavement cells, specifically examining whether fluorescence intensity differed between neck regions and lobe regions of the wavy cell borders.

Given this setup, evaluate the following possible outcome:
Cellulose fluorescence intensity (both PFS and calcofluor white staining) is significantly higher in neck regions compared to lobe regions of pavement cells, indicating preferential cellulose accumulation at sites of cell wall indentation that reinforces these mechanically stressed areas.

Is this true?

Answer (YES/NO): YES